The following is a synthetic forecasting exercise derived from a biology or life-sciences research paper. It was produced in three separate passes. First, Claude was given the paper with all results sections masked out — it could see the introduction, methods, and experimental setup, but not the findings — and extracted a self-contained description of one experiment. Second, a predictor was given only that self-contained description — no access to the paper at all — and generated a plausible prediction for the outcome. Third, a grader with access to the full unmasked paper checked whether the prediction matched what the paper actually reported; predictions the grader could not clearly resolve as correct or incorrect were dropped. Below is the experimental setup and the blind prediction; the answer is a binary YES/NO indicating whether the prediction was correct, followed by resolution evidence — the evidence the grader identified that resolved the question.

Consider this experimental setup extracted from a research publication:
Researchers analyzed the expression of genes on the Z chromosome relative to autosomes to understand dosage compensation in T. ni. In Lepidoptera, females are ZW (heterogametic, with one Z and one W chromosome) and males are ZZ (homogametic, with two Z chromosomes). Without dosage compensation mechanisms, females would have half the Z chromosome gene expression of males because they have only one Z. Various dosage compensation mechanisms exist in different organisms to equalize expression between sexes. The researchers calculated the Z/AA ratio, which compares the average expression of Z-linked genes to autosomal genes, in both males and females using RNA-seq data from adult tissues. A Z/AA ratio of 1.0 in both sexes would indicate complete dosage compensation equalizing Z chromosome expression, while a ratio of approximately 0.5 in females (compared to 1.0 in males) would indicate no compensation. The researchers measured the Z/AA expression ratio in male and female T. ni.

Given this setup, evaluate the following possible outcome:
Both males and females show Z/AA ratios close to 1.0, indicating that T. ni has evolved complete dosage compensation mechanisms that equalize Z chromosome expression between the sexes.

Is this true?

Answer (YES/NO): NO